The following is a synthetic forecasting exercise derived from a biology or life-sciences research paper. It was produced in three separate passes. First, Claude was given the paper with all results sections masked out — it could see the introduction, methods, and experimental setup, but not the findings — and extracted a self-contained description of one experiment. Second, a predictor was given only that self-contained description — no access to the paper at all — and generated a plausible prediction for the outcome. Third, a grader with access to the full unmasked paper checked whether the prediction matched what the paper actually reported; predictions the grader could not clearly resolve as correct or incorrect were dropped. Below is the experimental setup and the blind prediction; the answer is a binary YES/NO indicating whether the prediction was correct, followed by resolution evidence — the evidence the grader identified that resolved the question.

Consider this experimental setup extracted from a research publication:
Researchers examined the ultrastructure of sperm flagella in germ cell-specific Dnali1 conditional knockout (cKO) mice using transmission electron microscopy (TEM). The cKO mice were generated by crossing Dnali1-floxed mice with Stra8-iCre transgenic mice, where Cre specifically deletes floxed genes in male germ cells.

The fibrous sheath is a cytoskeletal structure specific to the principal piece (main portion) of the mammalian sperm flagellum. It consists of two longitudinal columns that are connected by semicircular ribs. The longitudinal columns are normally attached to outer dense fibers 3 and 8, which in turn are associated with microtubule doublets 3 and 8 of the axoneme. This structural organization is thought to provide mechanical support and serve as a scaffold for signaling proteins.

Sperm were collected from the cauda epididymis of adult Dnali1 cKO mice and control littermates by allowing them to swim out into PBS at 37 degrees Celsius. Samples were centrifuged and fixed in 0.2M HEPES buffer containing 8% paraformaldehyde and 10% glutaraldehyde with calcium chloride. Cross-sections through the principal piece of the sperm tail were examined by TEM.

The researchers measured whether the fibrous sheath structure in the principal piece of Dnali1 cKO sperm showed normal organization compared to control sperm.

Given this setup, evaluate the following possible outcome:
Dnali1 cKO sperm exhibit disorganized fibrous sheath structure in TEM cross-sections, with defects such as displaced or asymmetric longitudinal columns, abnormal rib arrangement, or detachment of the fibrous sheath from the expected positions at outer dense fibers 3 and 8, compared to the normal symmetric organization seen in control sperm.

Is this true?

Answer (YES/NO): YES